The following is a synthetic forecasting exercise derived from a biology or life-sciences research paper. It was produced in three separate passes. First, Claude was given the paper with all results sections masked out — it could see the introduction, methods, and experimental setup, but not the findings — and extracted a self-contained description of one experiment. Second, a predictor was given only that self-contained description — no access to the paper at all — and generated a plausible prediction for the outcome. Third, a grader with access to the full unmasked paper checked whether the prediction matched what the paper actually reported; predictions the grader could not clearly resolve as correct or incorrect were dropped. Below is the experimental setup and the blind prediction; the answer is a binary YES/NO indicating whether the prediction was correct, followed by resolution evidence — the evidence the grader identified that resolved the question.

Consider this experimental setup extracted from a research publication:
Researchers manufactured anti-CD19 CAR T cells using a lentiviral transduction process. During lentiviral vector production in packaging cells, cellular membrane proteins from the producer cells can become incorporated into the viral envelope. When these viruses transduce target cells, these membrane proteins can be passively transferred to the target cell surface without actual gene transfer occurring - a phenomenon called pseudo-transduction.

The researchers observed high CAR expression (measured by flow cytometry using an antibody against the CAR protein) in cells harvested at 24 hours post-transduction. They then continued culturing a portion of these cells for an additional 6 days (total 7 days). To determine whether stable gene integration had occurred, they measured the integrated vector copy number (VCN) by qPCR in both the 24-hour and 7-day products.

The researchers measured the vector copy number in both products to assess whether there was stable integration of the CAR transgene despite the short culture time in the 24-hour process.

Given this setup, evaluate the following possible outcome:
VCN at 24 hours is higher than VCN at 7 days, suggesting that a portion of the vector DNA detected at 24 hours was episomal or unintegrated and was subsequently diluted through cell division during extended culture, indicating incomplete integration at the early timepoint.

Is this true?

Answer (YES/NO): NO